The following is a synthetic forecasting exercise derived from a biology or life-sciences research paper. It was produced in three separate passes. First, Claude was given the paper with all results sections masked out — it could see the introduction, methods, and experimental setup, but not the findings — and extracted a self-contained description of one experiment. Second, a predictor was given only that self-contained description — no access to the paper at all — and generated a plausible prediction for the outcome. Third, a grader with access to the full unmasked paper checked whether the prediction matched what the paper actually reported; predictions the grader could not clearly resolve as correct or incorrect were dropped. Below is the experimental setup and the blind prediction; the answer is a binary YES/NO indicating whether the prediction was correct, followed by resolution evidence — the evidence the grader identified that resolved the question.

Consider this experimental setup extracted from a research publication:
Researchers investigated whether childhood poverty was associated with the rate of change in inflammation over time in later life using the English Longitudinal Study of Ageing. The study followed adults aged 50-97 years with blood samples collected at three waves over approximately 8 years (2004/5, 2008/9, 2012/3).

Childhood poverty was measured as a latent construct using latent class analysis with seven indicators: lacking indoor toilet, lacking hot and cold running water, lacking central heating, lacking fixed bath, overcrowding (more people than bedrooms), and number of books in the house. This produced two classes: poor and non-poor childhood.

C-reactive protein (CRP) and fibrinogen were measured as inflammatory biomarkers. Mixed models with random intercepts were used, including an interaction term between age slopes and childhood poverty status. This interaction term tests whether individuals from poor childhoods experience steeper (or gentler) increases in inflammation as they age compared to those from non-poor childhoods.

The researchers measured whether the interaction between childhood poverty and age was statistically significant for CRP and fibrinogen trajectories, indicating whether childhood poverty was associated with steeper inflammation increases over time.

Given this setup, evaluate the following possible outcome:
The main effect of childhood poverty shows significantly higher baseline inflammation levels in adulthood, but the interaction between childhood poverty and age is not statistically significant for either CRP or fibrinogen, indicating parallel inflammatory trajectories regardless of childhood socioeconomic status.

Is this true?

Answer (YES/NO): YES